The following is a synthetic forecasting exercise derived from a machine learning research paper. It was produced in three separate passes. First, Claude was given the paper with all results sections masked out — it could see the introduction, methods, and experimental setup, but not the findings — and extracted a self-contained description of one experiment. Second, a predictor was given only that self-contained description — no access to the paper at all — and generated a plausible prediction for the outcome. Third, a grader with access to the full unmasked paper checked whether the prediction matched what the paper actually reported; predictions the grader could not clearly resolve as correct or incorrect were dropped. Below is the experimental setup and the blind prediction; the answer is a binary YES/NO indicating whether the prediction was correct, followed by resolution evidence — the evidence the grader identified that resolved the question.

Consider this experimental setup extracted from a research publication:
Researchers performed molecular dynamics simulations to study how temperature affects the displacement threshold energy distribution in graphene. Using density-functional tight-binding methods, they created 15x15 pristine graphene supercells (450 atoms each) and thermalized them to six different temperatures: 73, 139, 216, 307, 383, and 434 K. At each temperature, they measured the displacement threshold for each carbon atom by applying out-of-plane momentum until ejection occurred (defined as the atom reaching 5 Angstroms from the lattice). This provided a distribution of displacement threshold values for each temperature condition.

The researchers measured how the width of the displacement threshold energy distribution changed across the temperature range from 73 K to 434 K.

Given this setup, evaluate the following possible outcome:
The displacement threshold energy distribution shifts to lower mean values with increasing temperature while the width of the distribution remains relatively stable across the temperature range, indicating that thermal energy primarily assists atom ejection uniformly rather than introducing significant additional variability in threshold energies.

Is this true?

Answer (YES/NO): NO